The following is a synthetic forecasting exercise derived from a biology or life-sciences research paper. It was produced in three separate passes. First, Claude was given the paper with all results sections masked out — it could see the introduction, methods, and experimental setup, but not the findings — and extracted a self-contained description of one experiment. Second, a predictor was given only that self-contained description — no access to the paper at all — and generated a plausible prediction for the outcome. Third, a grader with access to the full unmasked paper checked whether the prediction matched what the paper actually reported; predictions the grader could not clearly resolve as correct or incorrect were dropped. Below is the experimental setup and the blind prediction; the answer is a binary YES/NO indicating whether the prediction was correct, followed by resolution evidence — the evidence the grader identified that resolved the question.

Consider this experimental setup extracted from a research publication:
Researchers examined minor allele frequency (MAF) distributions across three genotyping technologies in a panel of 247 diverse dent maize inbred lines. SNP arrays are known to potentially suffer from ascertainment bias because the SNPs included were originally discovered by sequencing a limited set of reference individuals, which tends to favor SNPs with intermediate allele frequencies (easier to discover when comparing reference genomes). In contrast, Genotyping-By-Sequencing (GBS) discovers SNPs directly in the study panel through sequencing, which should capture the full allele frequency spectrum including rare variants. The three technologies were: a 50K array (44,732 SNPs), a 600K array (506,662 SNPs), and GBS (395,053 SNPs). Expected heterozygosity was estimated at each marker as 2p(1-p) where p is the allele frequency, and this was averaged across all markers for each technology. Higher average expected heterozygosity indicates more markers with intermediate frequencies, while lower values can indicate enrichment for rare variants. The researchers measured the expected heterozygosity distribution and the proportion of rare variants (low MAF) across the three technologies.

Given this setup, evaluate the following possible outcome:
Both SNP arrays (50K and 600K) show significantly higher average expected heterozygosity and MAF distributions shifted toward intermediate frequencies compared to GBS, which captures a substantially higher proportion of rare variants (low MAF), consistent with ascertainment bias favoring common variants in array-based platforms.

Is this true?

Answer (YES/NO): YES